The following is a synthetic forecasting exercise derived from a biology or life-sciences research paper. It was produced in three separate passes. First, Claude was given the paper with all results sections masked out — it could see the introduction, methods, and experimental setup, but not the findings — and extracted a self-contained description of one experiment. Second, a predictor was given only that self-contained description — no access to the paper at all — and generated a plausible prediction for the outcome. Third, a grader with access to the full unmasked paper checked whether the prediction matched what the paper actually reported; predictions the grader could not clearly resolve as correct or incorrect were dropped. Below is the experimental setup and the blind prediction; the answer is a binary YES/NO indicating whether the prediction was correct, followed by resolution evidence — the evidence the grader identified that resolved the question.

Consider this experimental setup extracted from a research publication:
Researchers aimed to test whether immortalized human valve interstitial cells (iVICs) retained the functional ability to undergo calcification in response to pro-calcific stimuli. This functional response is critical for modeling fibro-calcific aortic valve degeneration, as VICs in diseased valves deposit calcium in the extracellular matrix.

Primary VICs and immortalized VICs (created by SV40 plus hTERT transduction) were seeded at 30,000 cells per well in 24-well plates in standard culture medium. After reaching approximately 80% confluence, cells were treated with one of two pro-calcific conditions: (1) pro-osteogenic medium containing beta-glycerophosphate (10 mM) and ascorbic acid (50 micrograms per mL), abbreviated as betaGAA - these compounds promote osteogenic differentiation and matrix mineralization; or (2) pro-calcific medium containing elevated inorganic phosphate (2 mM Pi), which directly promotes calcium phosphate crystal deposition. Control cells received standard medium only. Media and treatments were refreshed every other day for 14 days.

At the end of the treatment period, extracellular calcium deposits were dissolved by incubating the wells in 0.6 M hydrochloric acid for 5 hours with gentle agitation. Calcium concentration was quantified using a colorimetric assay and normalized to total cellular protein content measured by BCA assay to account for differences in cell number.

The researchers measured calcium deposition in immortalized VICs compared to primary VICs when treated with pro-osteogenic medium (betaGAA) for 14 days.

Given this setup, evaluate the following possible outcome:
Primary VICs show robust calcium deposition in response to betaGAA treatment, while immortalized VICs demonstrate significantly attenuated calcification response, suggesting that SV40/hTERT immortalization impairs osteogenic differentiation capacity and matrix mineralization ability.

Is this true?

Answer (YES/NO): NO